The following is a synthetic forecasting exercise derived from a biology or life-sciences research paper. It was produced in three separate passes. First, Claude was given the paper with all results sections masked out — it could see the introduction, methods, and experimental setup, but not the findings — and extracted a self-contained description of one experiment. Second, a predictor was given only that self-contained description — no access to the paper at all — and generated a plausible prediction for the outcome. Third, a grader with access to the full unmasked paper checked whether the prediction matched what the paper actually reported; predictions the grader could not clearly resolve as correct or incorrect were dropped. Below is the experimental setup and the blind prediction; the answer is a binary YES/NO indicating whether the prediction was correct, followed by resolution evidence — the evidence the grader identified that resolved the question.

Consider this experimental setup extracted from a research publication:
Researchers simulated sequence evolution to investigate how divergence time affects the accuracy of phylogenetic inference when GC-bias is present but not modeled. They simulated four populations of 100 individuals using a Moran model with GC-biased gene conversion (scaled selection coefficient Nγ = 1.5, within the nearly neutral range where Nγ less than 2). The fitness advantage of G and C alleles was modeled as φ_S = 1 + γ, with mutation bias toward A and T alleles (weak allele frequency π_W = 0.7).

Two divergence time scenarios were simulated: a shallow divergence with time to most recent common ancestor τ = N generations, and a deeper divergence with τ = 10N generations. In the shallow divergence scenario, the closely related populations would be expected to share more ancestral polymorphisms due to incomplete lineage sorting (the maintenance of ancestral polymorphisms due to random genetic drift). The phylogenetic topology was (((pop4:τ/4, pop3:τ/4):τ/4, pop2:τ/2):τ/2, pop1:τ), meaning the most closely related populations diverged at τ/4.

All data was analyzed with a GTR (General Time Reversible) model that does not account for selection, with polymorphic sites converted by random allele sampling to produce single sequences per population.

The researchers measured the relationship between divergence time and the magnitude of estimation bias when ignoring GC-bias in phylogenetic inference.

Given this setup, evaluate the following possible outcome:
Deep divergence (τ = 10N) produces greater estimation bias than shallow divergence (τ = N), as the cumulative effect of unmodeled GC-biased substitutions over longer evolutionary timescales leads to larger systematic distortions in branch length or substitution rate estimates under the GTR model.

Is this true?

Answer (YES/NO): YES